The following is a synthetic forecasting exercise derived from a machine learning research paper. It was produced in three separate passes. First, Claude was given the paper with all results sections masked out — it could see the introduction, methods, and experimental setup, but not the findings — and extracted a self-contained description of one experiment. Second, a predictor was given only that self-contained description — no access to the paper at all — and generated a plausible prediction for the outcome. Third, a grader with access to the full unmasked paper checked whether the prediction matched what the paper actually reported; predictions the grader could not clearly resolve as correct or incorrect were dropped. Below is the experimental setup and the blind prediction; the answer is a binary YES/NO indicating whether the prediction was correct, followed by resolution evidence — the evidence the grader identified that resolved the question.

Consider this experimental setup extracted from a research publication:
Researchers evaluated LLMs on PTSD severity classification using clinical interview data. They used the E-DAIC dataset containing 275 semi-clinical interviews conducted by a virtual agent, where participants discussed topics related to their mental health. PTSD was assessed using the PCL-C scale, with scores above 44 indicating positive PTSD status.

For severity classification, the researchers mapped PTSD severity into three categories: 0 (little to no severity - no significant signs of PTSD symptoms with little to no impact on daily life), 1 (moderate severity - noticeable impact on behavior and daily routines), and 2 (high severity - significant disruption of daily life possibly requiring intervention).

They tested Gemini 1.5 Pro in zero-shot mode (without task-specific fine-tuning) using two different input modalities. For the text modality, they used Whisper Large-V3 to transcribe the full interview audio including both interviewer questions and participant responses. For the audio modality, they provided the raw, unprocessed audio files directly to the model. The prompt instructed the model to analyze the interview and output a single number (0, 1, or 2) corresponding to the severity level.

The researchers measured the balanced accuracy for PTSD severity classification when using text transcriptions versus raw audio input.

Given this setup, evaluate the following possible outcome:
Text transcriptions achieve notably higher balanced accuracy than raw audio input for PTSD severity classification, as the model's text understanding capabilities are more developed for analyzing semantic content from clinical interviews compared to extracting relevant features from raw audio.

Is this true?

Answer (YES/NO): NO